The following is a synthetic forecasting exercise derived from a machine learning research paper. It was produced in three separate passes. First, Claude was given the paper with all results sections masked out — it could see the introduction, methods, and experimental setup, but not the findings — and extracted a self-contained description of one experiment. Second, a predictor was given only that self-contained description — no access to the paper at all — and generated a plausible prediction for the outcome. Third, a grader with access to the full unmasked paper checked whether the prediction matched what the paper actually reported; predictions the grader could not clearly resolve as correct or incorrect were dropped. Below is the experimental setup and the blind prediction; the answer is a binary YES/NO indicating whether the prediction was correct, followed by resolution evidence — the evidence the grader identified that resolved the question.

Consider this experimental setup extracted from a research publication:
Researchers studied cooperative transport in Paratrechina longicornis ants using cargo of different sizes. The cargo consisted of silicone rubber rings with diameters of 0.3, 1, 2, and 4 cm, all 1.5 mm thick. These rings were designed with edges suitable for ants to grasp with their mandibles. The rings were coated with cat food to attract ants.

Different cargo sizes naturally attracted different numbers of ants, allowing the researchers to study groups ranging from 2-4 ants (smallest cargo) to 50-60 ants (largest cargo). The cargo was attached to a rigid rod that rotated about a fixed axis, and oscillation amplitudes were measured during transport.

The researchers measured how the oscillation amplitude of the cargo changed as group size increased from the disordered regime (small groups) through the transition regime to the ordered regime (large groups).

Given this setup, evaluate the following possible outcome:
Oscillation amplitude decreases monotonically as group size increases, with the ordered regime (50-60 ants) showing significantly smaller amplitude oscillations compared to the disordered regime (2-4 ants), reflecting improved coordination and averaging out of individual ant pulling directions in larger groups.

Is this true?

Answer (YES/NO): NO